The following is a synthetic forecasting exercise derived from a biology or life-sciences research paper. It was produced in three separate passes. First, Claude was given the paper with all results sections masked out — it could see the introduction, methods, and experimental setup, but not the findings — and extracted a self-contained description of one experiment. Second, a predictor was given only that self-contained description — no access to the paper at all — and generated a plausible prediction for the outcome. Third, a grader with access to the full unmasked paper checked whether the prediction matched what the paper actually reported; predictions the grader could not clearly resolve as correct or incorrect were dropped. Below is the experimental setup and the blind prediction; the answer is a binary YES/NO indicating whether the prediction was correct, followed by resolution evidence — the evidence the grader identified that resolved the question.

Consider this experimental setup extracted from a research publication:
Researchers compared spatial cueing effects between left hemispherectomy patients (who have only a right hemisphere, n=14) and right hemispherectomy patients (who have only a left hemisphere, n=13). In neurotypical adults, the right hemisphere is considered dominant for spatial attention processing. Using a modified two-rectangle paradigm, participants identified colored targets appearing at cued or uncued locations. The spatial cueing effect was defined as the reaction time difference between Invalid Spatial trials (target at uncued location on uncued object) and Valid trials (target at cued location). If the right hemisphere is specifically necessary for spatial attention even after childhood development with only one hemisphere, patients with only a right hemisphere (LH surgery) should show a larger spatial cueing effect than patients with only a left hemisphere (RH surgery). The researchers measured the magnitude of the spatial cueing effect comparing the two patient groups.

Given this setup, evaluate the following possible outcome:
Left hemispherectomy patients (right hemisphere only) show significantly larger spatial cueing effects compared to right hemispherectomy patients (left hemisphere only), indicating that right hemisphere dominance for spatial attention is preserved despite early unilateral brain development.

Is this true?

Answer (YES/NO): NO